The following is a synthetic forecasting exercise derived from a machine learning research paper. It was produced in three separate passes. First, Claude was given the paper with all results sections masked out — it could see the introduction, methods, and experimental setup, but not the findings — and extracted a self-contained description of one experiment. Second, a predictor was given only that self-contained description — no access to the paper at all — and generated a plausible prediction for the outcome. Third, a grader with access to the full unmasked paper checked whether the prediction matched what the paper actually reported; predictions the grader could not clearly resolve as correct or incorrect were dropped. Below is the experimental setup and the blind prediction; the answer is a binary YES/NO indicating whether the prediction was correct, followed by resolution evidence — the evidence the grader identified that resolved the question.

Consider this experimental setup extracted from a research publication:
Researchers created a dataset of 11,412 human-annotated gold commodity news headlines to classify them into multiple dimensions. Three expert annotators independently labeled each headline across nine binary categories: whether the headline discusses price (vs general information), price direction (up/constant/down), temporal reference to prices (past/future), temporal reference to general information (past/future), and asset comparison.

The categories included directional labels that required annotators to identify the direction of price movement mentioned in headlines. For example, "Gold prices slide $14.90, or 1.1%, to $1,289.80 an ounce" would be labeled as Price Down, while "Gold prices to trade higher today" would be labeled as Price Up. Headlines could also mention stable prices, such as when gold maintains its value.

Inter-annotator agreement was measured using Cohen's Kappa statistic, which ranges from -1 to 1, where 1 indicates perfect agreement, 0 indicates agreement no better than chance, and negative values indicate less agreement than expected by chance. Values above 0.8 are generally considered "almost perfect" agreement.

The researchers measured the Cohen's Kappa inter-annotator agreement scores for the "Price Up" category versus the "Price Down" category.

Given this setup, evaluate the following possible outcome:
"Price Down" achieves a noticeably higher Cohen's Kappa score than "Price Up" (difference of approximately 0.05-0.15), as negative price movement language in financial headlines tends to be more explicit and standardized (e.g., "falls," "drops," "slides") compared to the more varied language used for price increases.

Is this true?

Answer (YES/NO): NO